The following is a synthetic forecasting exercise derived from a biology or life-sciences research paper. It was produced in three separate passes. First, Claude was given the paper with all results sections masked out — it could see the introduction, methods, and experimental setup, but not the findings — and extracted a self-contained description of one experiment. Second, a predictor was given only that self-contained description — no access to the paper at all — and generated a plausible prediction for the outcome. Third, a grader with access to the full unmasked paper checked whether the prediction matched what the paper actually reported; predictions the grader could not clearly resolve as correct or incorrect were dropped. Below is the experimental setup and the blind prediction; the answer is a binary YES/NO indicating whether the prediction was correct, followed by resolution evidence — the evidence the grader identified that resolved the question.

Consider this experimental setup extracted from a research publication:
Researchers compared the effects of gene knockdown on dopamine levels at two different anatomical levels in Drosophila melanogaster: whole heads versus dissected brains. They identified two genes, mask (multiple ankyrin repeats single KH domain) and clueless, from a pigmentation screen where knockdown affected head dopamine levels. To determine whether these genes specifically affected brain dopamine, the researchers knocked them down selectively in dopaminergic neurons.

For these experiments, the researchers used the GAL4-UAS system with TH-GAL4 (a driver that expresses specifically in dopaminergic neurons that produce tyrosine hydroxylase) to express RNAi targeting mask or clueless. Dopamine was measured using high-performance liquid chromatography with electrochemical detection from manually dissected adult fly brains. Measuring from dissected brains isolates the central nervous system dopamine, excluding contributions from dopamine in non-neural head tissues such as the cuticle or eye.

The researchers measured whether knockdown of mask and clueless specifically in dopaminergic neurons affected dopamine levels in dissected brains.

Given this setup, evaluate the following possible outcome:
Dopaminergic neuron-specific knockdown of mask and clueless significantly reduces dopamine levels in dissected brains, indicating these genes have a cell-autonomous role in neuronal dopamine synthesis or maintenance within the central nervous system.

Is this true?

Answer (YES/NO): YES